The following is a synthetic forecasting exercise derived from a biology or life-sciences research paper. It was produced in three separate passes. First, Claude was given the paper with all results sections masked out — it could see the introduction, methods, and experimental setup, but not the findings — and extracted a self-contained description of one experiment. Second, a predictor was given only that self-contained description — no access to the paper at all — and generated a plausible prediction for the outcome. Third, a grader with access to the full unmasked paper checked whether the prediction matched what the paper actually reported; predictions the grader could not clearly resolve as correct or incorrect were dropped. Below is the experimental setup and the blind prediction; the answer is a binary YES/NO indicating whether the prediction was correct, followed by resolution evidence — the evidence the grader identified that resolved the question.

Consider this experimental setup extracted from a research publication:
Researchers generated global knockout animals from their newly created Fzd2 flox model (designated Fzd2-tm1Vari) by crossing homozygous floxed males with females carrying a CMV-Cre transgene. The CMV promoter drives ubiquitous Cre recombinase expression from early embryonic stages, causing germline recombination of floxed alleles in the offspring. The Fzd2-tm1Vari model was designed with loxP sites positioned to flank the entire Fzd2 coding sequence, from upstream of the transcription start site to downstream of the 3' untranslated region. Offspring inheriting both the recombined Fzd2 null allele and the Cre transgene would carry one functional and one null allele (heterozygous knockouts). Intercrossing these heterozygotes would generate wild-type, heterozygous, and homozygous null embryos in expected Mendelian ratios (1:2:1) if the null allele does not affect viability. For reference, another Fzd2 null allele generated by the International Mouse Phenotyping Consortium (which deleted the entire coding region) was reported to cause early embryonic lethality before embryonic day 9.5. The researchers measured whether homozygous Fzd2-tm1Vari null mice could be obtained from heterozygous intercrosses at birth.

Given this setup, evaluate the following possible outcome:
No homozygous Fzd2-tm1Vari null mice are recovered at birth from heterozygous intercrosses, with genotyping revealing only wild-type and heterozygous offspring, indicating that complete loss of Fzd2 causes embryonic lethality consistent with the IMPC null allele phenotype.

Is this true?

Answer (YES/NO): YES